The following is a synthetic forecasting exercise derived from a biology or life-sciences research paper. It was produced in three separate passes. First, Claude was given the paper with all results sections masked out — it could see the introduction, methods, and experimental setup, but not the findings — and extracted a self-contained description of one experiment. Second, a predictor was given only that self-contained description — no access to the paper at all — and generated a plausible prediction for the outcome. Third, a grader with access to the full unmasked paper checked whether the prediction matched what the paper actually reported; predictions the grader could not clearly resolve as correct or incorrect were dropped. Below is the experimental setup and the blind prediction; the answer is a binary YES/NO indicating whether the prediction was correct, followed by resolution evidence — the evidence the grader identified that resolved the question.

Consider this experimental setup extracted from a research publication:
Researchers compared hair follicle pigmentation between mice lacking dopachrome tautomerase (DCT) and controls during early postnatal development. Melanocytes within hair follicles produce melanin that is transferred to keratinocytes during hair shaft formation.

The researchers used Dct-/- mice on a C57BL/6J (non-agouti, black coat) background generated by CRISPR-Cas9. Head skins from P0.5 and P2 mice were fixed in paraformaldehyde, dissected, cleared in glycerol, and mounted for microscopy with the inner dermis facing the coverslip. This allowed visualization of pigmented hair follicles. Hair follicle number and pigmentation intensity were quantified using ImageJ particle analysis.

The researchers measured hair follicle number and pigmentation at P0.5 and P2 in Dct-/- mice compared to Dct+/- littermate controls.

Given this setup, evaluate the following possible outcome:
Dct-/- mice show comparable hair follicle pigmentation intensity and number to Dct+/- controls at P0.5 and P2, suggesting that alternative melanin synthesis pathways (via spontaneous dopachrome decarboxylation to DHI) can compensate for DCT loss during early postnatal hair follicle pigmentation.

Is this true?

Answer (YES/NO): NO